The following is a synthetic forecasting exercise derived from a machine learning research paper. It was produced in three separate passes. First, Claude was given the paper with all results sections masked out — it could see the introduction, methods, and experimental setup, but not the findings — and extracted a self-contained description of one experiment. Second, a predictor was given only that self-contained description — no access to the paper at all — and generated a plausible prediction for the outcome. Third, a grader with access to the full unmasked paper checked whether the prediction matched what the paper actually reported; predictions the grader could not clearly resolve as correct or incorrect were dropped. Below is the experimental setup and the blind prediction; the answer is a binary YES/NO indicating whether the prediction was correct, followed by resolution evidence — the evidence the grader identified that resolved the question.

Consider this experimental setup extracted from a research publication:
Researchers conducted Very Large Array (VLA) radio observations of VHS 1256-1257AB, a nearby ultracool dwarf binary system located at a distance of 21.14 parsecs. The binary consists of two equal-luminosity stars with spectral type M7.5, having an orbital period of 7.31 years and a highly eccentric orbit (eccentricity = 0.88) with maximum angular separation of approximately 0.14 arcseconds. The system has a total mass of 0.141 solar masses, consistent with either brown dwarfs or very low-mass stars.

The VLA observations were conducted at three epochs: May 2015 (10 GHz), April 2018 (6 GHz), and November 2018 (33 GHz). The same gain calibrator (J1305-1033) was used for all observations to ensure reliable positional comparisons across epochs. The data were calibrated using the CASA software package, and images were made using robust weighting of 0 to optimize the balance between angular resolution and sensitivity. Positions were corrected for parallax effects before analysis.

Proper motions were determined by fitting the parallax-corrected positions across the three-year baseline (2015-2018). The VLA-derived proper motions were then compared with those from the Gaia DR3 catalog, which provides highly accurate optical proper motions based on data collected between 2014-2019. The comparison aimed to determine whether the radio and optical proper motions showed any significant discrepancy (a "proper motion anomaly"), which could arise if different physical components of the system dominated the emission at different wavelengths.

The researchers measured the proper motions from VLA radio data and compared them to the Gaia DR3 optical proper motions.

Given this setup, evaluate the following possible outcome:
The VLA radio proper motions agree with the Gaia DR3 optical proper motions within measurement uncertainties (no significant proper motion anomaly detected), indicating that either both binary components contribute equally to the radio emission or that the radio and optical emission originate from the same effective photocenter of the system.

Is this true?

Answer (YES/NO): YES